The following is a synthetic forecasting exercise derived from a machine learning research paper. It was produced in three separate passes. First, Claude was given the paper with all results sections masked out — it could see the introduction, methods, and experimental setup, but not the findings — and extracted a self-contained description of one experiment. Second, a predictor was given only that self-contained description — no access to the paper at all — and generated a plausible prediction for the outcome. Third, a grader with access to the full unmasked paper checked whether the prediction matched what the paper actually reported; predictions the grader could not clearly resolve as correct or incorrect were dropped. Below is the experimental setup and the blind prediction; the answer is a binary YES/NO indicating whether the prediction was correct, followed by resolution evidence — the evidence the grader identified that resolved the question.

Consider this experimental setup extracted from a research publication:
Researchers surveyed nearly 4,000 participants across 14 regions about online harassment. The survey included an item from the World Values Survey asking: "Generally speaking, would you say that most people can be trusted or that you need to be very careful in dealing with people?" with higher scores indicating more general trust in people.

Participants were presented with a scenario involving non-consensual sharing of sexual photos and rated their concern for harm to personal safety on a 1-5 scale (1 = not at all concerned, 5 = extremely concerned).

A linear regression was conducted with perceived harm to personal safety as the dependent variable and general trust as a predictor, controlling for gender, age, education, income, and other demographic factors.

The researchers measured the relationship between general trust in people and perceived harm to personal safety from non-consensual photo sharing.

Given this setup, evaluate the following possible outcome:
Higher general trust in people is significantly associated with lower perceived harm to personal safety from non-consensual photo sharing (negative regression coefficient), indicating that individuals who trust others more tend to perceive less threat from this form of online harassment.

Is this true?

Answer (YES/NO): NO